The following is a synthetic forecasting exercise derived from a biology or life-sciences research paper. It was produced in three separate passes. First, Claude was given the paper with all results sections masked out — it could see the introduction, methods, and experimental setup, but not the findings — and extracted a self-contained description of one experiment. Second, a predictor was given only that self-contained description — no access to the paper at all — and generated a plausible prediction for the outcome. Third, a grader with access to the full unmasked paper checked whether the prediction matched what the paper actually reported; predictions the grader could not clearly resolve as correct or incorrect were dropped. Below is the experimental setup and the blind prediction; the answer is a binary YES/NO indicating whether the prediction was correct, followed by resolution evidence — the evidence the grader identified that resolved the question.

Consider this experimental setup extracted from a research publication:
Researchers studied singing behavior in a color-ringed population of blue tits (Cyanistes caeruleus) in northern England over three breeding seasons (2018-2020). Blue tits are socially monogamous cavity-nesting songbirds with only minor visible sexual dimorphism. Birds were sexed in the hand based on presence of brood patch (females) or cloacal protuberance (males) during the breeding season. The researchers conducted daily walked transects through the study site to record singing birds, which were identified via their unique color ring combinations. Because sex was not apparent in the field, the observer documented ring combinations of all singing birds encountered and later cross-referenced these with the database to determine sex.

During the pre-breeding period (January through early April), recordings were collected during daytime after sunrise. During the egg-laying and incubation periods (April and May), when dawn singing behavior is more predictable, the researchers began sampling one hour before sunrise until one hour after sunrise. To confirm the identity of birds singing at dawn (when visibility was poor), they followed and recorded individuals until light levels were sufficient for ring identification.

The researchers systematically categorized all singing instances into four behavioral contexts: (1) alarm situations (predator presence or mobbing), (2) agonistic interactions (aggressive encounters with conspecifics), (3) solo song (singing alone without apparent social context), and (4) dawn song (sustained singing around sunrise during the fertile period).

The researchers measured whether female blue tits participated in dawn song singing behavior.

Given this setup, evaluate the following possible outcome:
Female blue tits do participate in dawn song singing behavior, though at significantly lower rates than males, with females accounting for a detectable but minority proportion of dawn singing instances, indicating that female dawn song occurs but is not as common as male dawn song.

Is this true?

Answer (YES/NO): NO